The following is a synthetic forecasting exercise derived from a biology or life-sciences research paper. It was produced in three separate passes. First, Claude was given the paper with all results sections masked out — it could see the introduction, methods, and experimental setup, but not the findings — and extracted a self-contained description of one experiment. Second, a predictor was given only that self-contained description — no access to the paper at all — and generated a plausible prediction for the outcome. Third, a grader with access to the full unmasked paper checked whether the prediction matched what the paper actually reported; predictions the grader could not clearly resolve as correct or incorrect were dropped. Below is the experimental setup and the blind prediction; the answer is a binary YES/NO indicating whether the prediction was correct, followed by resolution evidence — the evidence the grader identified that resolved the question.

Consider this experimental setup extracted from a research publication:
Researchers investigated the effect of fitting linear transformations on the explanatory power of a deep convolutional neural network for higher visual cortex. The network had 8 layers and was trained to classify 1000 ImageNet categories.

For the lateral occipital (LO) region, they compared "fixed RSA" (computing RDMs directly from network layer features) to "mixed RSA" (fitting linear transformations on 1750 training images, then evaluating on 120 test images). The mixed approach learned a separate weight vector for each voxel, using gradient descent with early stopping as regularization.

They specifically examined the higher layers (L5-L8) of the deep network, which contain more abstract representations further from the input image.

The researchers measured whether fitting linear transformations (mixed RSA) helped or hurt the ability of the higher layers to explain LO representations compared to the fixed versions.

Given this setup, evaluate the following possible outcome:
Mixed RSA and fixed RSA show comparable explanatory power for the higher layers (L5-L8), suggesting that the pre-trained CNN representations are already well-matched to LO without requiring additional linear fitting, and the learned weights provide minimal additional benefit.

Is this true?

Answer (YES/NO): NO